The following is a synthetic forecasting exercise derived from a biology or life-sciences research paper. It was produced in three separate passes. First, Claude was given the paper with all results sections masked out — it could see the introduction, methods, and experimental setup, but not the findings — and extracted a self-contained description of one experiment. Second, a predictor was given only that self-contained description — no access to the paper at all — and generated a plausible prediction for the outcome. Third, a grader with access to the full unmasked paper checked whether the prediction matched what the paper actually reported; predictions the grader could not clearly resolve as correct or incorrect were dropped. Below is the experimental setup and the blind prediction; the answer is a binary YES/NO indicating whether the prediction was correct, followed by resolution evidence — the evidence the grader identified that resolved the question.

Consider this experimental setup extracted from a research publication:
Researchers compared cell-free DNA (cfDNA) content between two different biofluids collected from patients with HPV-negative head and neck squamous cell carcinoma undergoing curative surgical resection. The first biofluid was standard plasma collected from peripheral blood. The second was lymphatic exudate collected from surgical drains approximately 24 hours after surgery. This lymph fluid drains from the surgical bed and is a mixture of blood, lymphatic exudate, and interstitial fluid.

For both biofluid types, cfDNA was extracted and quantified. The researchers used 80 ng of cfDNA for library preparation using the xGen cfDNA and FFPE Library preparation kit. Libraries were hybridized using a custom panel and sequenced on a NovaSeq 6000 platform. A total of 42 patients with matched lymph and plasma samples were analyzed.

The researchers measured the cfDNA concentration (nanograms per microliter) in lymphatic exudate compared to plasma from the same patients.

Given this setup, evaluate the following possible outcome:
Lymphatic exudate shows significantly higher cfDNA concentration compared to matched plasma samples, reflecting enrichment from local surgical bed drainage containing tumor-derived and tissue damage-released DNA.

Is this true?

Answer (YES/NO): YES